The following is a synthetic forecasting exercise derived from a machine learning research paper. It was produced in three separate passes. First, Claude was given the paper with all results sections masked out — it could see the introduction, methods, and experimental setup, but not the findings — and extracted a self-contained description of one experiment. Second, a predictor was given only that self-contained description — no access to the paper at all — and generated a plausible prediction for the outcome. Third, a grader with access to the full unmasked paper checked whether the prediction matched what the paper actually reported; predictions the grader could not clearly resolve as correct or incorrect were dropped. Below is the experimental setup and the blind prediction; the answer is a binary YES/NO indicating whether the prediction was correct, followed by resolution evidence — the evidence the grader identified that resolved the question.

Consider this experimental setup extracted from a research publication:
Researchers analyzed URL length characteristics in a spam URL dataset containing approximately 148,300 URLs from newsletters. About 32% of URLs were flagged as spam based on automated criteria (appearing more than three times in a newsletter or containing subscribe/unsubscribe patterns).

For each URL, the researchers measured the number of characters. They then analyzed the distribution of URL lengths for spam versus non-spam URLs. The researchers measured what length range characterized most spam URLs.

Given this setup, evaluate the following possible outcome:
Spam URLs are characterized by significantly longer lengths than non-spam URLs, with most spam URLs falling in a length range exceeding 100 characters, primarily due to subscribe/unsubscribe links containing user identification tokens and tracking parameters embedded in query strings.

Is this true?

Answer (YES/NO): NO